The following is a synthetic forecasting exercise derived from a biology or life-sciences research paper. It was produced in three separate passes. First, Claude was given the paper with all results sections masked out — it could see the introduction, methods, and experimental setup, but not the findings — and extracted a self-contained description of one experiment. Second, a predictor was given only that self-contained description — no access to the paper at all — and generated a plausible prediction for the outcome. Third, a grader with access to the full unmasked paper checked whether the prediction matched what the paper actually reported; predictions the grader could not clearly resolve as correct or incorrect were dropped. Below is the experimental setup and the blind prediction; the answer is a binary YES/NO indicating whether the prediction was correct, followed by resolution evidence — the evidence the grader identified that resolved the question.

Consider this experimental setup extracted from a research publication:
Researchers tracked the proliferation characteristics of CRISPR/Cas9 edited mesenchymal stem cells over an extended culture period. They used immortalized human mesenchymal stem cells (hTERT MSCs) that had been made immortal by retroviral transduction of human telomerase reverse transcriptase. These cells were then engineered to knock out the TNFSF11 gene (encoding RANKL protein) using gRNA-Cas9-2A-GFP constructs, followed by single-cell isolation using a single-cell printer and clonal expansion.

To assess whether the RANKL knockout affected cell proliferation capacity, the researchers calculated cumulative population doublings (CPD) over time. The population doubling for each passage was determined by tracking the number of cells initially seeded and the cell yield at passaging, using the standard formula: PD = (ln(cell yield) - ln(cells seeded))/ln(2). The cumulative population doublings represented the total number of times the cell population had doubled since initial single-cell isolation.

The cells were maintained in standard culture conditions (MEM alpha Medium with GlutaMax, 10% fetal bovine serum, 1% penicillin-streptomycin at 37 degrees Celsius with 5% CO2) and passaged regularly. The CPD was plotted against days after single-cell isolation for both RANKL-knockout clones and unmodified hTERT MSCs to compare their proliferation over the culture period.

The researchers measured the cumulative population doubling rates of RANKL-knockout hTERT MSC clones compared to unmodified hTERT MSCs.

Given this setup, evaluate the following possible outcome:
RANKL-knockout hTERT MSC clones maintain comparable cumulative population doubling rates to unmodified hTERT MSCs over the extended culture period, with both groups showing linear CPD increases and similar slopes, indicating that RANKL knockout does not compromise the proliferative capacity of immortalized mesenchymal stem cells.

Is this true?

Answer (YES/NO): YES